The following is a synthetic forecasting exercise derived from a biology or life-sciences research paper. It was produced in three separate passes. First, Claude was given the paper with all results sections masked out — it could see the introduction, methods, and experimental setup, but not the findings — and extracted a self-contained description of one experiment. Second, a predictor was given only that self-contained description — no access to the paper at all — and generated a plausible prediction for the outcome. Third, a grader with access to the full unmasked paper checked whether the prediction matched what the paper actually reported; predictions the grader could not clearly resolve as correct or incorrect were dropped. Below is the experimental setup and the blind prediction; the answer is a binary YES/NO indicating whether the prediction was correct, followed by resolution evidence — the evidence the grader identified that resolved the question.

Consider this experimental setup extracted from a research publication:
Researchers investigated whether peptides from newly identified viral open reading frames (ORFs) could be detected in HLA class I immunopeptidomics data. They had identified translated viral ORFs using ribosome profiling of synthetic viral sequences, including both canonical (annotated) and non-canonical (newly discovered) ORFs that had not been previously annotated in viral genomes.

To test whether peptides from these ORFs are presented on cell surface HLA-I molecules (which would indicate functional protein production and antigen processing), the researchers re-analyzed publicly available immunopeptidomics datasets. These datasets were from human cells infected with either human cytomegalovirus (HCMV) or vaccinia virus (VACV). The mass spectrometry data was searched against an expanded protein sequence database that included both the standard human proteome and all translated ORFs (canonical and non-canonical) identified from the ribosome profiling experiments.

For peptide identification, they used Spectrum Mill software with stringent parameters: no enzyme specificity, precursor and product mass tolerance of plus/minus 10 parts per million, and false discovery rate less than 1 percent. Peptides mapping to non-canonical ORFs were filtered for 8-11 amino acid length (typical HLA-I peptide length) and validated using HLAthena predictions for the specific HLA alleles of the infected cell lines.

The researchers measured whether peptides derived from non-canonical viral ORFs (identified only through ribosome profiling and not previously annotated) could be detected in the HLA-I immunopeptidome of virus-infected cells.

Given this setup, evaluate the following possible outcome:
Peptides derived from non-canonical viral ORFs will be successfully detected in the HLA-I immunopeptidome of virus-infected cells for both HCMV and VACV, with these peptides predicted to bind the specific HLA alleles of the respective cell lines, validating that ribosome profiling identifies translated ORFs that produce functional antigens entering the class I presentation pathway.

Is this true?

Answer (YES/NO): YES